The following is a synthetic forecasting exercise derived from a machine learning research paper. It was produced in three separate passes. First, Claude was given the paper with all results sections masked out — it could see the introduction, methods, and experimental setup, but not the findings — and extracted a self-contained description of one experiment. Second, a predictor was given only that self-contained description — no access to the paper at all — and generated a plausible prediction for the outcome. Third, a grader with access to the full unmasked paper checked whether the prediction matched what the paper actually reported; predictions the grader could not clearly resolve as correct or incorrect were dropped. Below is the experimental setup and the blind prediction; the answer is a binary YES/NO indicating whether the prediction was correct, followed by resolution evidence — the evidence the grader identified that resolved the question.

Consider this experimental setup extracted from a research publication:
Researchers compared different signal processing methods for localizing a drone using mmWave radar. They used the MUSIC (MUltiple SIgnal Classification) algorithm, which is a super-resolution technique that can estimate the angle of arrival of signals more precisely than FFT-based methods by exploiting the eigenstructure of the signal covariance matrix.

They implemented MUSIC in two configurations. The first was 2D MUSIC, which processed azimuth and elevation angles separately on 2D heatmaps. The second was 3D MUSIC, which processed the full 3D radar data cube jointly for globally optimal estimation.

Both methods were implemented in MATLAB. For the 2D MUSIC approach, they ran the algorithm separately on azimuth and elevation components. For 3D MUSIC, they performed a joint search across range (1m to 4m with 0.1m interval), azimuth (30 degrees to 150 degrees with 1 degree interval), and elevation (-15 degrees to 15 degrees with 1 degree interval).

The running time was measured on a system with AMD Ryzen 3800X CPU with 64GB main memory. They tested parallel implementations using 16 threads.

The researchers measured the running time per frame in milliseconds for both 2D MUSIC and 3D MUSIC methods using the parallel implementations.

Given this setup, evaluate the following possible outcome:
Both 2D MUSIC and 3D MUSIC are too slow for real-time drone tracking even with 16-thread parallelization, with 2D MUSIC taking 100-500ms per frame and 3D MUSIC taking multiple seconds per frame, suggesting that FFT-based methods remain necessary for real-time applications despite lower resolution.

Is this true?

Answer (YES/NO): NO